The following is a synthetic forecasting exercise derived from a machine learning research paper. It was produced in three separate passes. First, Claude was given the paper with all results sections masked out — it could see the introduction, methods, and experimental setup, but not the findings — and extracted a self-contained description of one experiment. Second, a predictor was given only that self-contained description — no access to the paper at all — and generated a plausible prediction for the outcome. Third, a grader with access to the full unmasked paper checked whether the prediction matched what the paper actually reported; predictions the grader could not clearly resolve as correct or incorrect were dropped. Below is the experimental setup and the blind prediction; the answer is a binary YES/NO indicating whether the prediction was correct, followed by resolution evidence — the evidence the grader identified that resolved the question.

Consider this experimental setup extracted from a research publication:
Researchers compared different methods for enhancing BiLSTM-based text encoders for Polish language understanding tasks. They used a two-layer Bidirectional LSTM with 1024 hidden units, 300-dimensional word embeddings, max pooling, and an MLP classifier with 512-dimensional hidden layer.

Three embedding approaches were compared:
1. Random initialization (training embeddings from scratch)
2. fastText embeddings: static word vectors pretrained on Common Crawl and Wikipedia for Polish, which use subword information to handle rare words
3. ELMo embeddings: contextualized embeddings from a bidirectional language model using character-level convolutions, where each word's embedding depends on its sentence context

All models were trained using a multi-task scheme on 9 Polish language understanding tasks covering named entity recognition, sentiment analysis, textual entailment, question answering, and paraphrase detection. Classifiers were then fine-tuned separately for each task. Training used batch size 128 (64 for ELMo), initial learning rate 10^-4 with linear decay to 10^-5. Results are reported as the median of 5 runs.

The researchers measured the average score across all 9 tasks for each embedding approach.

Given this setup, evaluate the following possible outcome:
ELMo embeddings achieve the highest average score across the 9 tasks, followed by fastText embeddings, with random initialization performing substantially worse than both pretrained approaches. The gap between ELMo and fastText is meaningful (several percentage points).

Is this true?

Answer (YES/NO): YES